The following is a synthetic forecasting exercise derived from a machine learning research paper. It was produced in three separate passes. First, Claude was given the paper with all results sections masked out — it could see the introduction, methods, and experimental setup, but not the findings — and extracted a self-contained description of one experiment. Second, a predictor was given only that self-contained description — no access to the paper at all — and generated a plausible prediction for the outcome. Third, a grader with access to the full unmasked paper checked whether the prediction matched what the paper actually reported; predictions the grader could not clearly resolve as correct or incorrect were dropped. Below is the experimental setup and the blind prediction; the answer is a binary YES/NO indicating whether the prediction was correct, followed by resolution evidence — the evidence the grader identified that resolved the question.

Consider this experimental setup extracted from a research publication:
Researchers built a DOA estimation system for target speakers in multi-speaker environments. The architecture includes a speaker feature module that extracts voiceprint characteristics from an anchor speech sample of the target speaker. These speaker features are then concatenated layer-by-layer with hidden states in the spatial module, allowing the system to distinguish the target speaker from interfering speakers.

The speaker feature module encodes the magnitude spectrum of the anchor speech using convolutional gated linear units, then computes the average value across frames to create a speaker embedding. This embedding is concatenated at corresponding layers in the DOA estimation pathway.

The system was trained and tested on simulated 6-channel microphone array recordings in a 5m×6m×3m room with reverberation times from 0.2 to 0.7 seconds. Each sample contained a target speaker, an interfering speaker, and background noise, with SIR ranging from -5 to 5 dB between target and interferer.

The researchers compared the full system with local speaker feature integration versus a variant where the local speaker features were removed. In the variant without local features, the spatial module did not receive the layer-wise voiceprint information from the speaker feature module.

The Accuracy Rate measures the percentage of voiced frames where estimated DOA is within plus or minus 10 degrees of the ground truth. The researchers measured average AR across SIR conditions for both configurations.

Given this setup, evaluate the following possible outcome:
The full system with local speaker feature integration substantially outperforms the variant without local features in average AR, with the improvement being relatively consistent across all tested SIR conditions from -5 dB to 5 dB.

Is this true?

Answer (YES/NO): NO